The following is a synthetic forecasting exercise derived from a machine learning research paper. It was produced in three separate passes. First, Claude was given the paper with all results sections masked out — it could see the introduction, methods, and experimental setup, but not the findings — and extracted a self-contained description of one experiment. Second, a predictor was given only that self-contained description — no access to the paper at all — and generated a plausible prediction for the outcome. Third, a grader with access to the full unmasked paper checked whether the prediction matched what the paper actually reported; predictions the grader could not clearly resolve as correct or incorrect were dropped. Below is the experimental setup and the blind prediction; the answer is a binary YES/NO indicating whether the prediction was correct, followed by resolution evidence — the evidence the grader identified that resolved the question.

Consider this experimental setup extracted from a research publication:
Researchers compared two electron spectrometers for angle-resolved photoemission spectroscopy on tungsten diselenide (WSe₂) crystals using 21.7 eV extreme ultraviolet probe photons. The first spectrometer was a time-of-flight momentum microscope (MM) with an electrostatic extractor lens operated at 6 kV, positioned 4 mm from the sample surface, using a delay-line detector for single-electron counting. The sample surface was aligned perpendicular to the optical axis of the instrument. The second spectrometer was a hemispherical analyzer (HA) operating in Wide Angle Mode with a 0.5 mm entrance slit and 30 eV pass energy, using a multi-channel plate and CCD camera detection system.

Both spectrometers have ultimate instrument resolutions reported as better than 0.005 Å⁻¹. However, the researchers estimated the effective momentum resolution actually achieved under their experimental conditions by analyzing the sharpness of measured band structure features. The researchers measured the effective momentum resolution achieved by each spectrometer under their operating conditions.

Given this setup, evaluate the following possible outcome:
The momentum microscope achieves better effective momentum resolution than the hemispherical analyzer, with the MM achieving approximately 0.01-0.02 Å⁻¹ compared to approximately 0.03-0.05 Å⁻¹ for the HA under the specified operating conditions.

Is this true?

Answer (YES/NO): NO